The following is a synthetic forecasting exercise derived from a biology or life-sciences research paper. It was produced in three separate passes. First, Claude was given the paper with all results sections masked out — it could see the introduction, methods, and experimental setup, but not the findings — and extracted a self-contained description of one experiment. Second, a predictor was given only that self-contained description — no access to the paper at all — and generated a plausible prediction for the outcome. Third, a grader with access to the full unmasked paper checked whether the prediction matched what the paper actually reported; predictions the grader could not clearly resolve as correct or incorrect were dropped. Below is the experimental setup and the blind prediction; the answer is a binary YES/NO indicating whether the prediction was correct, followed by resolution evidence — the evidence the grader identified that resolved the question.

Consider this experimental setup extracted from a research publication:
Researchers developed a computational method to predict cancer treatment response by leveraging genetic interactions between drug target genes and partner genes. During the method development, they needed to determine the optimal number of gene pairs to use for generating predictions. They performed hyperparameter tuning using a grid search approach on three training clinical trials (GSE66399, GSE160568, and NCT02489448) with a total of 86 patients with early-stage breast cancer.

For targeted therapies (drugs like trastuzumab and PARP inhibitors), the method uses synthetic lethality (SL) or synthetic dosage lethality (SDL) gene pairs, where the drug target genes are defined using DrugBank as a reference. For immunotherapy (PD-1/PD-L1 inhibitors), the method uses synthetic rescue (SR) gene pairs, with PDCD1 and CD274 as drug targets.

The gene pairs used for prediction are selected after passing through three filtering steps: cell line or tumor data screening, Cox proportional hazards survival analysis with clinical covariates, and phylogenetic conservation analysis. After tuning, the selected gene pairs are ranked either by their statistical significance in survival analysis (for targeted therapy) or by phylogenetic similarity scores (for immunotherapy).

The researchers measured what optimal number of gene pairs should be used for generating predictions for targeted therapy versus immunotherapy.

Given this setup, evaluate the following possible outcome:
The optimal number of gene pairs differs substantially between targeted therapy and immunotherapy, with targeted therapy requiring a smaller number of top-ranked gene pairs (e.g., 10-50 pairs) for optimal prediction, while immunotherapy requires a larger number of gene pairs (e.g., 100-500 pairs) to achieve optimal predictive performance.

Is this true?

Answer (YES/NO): NO